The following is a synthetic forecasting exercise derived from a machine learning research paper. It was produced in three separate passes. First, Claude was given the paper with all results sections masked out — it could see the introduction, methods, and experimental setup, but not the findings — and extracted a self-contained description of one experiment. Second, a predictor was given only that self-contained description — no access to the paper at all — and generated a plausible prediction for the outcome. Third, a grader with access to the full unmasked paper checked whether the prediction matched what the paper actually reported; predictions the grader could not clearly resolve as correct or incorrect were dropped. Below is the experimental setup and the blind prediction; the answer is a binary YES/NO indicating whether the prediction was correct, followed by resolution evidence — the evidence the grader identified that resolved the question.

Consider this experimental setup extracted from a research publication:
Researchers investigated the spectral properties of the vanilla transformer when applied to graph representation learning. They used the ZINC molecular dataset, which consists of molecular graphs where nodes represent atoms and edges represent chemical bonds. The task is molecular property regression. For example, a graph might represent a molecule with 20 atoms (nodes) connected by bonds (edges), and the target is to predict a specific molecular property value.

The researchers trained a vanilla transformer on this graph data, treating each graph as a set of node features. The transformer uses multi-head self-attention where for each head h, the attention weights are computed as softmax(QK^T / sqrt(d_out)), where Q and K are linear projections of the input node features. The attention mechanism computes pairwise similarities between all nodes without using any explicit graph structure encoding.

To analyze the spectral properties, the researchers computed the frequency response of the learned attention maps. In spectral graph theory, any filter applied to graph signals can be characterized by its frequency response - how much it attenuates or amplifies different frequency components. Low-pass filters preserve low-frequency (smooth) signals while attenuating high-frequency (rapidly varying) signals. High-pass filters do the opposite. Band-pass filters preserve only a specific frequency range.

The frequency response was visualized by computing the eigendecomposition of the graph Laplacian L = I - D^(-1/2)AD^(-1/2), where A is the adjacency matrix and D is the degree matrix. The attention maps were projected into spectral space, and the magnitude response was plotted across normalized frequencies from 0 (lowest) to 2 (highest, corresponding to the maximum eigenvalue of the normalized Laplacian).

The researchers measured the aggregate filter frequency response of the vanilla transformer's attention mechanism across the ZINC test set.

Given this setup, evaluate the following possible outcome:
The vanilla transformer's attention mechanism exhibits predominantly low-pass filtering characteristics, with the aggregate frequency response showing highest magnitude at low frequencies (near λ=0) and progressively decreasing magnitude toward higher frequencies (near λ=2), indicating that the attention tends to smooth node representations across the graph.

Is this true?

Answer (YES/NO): YES